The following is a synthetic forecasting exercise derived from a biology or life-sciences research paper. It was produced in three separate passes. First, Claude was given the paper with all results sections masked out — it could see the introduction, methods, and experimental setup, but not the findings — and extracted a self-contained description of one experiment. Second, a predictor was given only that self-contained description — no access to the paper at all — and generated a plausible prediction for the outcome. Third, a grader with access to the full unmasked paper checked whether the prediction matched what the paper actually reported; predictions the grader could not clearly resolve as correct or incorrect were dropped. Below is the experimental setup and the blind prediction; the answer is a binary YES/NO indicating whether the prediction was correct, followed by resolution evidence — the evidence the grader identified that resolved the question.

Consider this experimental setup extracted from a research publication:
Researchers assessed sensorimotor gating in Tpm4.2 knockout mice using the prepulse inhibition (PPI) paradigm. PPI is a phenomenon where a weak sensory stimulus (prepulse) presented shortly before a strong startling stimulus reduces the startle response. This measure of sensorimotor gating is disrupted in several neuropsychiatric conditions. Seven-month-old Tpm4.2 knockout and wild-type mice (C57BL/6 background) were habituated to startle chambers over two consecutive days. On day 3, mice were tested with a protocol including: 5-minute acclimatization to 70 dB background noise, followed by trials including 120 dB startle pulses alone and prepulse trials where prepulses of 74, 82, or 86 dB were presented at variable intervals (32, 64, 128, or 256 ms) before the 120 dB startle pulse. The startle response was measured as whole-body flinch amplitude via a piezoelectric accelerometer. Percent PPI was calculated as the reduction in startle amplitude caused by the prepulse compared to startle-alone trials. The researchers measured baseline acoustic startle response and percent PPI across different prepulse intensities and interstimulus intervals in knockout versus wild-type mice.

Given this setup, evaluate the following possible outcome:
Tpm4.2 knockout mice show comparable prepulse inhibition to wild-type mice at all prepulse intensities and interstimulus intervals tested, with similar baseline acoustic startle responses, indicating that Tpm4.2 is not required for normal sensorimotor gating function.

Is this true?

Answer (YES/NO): YES